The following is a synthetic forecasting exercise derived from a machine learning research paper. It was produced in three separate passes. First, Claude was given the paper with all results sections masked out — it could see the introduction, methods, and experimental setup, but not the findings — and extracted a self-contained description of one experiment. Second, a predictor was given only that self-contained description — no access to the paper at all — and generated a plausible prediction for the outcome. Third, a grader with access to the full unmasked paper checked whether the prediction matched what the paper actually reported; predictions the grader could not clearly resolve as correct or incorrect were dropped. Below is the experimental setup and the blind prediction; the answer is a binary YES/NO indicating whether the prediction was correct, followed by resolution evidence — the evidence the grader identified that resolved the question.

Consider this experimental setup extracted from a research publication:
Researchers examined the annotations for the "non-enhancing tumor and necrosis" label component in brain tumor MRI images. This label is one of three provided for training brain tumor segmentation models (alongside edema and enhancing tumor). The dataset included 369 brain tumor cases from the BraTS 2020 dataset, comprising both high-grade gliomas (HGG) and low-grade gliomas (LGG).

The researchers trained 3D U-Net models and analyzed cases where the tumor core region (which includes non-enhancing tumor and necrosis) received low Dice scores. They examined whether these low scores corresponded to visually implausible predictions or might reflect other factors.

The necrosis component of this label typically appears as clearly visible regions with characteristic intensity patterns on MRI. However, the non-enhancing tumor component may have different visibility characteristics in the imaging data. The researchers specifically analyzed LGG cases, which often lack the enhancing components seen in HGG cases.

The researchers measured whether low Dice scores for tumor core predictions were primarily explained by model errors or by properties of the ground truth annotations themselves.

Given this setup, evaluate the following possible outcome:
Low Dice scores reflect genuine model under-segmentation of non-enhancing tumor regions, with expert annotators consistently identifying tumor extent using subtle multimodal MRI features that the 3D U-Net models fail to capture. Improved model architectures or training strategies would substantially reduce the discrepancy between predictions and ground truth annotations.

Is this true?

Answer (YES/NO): NO